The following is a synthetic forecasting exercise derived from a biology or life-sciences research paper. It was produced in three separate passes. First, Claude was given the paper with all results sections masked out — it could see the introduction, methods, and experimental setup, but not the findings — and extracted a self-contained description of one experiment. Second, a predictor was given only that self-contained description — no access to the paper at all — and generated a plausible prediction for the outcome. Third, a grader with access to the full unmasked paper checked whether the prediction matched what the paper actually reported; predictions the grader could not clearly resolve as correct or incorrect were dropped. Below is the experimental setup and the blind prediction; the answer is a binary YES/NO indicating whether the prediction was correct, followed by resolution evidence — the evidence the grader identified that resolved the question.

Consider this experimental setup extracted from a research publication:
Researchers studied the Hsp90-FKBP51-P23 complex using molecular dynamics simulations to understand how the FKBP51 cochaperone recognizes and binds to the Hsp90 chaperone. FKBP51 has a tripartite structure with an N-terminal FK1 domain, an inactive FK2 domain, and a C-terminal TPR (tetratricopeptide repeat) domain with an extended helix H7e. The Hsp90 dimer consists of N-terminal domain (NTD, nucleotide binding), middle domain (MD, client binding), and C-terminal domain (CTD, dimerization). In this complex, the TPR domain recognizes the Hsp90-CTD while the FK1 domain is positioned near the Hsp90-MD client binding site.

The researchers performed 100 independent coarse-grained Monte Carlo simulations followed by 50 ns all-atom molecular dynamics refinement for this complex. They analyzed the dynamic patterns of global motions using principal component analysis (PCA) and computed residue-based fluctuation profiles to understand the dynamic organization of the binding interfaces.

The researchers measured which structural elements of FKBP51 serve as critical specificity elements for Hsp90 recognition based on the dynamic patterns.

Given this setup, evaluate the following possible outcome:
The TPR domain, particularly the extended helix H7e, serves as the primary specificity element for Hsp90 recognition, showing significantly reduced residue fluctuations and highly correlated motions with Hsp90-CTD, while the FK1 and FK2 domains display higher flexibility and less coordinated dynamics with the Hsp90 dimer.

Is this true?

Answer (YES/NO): YES